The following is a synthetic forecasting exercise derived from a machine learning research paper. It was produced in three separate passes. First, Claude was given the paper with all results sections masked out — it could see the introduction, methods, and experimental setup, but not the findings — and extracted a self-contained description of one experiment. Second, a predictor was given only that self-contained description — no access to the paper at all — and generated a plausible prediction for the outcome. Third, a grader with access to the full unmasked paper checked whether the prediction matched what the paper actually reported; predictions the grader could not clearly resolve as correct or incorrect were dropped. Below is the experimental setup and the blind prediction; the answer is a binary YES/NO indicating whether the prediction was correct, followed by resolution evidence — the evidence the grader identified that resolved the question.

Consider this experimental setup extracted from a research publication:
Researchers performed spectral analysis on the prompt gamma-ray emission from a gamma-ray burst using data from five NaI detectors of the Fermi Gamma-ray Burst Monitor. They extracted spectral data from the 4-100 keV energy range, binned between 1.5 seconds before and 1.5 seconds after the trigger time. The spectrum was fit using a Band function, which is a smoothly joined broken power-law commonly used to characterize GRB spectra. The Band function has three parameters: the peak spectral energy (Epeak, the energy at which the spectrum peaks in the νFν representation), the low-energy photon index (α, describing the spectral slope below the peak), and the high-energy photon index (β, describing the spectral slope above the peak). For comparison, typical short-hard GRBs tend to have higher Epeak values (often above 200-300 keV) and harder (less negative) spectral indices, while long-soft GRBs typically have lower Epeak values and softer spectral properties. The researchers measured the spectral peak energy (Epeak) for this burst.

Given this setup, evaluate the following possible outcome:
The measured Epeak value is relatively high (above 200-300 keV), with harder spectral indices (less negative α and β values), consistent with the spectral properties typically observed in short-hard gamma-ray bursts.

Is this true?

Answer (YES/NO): NO